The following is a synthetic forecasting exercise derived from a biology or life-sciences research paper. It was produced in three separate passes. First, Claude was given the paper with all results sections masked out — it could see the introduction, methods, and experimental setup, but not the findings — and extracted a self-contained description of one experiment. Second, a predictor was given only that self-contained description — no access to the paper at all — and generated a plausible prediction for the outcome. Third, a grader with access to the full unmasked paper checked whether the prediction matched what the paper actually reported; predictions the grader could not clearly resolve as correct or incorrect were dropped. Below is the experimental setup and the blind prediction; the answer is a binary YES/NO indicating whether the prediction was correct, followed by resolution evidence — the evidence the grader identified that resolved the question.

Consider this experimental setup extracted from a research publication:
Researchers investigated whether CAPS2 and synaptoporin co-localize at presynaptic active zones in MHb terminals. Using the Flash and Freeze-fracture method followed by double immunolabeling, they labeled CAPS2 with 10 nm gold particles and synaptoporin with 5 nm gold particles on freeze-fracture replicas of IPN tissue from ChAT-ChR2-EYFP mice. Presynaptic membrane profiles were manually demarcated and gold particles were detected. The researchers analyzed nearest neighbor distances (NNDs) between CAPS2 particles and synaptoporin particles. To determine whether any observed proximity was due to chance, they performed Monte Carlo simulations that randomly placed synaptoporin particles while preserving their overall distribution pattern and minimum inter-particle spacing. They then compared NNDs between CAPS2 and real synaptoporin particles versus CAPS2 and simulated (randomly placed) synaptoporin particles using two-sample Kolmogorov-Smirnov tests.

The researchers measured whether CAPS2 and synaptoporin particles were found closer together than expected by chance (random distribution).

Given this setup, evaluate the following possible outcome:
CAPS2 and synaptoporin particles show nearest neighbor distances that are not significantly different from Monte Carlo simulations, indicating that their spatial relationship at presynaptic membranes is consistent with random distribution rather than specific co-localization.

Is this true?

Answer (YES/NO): YES